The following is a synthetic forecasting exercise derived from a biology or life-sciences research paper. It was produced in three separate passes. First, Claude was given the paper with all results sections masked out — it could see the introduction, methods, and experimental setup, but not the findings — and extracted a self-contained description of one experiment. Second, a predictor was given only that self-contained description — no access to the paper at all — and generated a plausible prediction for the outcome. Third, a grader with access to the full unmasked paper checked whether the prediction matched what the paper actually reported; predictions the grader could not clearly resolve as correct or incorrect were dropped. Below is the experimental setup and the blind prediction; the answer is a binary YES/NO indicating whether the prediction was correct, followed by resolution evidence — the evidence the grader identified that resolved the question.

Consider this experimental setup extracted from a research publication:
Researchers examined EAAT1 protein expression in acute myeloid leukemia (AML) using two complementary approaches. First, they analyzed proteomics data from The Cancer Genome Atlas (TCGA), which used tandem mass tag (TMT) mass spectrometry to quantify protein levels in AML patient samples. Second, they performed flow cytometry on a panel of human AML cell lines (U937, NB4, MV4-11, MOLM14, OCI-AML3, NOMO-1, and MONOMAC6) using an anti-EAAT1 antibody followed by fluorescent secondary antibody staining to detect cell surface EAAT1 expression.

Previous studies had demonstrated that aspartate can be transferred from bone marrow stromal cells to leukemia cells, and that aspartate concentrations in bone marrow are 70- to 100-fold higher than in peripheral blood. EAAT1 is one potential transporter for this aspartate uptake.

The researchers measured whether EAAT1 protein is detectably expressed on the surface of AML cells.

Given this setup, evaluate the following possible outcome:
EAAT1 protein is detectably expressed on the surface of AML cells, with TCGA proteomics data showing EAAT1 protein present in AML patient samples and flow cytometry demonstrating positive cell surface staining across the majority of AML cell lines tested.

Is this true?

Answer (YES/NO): YES